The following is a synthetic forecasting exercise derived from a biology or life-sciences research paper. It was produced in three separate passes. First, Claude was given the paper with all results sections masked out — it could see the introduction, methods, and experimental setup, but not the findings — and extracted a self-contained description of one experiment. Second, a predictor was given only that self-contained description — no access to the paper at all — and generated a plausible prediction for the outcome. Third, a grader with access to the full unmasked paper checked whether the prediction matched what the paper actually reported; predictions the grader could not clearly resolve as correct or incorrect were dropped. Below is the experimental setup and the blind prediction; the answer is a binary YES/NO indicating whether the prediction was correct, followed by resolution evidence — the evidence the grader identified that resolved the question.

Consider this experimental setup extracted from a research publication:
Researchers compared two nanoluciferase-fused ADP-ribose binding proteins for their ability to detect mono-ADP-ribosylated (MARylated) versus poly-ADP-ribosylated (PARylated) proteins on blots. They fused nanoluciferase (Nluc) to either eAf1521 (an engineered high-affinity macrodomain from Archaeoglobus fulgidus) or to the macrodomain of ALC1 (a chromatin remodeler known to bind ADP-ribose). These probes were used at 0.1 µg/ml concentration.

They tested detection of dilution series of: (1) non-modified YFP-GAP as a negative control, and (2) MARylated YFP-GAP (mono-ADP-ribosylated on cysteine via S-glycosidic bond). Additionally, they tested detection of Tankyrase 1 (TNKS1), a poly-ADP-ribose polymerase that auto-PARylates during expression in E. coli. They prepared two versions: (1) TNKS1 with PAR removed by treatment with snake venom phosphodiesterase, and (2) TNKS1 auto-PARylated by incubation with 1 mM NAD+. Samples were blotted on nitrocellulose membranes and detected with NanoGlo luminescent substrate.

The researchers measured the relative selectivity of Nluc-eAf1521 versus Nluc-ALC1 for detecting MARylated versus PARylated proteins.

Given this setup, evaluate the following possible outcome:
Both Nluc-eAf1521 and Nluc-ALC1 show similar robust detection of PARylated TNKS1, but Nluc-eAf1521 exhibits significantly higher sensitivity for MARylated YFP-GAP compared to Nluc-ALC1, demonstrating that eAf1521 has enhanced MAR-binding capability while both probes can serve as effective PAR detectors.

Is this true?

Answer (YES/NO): NO